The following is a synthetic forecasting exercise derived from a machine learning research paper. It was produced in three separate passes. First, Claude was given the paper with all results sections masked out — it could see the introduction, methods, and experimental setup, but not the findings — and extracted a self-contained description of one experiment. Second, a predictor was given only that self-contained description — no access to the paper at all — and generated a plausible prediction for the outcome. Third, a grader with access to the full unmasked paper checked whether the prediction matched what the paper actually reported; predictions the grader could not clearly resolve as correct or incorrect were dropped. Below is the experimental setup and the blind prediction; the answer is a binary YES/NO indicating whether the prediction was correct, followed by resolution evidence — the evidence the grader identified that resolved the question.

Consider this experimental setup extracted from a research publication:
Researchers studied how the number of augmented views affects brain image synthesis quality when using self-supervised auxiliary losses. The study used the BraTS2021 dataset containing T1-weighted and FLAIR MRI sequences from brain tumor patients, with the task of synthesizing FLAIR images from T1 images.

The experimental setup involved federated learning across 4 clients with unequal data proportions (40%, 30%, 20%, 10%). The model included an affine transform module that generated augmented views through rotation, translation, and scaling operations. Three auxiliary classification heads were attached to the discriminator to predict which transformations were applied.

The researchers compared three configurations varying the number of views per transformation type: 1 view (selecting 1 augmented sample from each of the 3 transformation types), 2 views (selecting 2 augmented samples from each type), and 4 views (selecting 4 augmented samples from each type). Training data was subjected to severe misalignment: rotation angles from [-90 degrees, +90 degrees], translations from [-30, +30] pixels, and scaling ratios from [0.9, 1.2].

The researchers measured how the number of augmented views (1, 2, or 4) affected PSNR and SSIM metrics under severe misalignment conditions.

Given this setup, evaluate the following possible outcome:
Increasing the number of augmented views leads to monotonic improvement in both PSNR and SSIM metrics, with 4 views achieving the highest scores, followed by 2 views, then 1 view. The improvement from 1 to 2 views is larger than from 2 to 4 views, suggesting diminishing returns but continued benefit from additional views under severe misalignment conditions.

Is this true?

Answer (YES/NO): NO